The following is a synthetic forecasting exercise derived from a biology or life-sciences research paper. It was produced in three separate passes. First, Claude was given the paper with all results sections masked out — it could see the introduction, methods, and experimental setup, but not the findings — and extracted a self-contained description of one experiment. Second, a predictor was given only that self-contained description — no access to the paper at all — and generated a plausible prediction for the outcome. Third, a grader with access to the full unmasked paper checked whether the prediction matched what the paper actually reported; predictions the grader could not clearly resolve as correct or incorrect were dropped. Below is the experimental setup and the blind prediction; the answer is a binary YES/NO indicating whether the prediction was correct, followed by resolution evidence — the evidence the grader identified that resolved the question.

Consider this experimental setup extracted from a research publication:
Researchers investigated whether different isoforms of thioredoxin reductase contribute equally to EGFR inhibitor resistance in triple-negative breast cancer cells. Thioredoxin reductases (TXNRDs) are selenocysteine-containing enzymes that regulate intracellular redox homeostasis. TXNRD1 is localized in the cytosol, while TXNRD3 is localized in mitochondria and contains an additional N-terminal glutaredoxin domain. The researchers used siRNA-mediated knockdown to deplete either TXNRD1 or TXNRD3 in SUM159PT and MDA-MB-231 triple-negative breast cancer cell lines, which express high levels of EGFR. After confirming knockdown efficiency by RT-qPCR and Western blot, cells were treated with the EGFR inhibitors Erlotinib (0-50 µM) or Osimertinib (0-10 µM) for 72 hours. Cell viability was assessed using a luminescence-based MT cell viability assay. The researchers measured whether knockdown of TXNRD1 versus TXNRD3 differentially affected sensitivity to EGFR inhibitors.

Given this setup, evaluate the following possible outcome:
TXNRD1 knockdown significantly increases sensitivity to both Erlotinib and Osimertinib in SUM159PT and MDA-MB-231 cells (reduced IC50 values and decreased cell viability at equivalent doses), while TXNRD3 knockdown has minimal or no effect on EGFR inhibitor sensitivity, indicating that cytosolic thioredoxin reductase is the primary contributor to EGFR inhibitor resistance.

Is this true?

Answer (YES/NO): NO